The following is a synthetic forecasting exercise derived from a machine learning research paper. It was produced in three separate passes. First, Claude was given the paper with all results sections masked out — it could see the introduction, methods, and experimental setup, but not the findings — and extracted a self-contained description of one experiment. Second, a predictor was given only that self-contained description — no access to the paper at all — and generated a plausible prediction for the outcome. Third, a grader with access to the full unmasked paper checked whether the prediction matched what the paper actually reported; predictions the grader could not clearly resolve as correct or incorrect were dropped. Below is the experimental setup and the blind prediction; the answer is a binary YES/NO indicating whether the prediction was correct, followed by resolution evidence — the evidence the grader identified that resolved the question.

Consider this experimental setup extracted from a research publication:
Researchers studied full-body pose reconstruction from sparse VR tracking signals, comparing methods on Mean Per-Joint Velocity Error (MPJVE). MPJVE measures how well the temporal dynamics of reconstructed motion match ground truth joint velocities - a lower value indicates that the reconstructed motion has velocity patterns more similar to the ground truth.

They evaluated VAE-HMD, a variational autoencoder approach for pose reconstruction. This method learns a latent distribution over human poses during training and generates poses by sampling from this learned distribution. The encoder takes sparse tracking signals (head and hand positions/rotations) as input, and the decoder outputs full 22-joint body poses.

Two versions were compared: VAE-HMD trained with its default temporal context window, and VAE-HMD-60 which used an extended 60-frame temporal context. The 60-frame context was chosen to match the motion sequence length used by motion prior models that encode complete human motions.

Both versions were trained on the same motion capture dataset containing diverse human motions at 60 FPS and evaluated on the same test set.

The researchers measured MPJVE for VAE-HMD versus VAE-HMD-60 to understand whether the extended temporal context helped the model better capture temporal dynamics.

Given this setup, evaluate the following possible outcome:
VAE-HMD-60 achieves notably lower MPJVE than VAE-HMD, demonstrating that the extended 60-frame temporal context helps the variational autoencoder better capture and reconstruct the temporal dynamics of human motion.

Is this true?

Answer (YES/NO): NO